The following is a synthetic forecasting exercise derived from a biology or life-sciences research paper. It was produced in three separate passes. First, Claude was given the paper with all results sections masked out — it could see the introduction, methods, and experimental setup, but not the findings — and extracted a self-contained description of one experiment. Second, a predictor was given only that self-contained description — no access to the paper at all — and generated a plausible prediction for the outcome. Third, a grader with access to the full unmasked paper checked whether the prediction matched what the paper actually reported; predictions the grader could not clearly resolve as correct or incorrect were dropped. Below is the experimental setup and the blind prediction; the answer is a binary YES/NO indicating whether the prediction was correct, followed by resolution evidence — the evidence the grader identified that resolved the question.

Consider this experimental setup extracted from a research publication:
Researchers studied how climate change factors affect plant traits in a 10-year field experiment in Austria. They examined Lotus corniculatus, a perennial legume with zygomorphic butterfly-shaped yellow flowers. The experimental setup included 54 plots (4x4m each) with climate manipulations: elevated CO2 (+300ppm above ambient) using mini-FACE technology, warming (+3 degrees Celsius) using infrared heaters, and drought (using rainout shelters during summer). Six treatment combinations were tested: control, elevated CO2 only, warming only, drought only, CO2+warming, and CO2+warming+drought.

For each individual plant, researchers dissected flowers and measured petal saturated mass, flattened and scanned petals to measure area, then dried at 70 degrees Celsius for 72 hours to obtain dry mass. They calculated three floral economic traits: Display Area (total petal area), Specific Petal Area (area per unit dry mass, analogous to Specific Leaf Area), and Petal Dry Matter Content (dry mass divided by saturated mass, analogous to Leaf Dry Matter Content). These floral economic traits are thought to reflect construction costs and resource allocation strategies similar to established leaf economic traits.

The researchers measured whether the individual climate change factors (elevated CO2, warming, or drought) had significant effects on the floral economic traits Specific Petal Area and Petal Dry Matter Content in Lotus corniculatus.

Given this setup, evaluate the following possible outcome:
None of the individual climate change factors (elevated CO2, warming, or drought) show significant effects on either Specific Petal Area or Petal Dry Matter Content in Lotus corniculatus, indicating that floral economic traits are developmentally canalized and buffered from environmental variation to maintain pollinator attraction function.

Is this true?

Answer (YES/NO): YES